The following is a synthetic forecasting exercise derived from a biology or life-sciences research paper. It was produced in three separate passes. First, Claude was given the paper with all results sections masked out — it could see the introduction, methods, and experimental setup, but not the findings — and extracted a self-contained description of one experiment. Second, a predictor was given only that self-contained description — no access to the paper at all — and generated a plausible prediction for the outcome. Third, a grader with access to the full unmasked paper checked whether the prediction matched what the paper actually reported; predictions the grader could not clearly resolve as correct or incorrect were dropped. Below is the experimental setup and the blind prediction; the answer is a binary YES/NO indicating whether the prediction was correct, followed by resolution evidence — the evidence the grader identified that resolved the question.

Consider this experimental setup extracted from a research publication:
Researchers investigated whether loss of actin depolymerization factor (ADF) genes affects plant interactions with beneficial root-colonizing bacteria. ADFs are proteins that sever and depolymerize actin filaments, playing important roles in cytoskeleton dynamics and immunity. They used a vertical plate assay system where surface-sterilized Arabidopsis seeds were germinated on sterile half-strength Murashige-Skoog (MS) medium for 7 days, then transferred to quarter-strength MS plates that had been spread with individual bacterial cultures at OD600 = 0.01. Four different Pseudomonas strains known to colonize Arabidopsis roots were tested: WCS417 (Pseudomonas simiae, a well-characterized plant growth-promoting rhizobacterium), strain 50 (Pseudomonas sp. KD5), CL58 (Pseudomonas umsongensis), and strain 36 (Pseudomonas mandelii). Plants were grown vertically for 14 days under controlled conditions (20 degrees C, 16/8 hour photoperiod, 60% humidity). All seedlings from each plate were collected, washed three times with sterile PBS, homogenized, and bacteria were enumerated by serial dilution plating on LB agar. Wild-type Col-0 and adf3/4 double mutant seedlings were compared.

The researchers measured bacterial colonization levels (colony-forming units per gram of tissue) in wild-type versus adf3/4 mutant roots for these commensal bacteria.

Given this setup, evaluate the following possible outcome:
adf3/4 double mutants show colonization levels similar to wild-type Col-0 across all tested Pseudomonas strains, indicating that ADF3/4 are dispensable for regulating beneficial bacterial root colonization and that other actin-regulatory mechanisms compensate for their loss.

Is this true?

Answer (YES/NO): YES